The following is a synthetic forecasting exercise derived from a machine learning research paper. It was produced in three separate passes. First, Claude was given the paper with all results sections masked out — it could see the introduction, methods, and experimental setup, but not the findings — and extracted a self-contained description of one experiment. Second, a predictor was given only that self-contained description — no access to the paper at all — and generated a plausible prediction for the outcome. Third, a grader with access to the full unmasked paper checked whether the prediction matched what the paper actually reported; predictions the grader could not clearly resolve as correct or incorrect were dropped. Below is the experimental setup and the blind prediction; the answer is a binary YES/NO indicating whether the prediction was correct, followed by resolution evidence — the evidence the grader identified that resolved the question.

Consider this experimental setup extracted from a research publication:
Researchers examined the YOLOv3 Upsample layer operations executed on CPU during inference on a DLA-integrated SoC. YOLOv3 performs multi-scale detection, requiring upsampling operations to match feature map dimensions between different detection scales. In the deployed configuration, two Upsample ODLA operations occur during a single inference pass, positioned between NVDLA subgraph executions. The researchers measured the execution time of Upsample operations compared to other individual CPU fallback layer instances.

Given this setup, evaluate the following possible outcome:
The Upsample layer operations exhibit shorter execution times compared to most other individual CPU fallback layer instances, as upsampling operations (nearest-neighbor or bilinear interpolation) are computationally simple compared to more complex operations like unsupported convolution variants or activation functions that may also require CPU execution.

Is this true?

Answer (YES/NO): NO